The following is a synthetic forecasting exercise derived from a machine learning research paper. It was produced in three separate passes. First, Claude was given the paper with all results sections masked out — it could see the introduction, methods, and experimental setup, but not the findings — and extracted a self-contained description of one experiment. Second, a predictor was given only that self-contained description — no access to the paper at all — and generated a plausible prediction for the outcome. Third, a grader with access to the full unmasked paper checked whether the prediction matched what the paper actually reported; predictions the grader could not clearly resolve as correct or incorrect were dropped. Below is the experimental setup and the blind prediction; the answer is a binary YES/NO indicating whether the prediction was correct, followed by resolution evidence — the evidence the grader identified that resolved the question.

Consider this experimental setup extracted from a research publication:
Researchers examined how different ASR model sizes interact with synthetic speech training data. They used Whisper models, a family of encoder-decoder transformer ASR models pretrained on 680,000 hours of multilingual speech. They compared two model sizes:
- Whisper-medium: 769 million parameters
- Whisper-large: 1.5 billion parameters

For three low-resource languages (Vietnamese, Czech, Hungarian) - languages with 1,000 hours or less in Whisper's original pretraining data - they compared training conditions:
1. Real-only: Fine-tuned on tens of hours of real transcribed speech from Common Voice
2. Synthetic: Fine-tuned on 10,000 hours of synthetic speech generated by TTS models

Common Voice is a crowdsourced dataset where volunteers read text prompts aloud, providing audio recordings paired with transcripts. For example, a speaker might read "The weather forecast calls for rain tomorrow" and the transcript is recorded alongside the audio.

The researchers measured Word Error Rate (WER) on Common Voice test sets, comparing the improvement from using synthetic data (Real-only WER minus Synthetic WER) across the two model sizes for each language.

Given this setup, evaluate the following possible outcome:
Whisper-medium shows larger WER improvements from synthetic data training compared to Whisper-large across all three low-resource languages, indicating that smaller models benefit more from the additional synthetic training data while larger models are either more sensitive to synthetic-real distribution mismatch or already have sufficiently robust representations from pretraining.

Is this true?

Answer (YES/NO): NO